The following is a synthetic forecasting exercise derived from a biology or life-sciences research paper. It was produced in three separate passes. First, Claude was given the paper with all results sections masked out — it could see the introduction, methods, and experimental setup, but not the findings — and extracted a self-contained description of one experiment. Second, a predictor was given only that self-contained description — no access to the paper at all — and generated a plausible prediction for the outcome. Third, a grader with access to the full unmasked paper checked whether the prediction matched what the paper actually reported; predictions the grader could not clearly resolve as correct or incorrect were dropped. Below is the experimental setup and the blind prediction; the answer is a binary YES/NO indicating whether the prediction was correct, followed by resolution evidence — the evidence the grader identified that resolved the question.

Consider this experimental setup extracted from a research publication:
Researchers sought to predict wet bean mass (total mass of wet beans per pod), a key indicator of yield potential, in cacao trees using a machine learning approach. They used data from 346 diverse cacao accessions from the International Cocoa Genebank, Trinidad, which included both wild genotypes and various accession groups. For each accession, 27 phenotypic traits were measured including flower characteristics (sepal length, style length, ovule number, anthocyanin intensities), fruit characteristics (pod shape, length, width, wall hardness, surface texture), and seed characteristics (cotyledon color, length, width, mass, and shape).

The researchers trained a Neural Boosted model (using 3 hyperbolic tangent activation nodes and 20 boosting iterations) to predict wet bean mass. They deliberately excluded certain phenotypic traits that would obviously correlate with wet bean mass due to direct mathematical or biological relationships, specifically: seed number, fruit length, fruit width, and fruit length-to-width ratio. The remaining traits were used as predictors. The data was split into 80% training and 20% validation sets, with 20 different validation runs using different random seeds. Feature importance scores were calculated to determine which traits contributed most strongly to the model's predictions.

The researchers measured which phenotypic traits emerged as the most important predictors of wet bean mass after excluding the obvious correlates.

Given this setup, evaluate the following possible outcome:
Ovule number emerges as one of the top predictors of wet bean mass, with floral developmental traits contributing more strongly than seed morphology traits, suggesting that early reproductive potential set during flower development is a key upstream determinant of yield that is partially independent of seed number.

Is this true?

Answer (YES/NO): NO